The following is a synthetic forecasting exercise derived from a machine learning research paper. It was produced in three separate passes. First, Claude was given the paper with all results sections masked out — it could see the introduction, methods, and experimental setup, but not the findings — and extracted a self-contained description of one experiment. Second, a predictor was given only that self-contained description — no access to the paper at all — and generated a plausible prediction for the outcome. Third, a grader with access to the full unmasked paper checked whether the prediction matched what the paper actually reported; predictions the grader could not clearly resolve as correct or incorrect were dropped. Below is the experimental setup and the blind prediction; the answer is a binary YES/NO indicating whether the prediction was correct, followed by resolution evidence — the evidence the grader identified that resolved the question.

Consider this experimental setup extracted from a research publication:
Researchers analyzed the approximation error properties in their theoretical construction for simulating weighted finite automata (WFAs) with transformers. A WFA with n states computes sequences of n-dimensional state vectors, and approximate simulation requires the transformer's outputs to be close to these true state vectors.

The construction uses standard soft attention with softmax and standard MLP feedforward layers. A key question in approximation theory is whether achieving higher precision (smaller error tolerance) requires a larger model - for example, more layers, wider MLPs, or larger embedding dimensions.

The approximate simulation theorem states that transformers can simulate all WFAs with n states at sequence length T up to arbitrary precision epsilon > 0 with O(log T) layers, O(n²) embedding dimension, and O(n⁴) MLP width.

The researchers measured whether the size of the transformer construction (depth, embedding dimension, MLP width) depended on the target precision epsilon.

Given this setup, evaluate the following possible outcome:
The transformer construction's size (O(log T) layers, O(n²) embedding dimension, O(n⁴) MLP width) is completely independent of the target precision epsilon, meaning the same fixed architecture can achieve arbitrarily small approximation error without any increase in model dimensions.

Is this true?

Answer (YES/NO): YES